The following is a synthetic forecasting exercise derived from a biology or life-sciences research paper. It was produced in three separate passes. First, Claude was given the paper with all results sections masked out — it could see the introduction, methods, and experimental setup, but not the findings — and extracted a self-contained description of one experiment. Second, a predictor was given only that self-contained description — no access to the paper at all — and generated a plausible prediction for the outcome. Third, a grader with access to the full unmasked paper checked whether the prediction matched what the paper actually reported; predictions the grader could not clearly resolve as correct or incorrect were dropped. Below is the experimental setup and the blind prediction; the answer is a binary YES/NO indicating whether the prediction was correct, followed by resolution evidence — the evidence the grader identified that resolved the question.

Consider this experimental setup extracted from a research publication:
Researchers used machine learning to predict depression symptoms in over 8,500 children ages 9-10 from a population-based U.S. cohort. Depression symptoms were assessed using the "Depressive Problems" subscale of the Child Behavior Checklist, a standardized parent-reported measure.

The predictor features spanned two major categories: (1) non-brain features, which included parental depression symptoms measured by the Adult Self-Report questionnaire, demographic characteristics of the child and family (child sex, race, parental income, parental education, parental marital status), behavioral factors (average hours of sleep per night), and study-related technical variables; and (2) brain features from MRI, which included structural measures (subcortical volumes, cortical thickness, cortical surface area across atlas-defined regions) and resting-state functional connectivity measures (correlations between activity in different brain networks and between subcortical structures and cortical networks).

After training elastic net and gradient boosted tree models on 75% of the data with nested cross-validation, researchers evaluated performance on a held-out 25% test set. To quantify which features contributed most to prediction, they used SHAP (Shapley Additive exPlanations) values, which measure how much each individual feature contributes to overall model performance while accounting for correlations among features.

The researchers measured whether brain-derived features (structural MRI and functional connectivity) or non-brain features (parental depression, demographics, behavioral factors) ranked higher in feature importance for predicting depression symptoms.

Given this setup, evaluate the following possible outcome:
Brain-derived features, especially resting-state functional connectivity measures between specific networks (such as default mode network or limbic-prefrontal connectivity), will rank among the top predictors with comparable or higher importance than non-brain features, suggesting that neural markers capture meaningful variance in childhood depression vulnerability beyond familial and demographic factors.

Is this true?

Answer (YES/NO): NO